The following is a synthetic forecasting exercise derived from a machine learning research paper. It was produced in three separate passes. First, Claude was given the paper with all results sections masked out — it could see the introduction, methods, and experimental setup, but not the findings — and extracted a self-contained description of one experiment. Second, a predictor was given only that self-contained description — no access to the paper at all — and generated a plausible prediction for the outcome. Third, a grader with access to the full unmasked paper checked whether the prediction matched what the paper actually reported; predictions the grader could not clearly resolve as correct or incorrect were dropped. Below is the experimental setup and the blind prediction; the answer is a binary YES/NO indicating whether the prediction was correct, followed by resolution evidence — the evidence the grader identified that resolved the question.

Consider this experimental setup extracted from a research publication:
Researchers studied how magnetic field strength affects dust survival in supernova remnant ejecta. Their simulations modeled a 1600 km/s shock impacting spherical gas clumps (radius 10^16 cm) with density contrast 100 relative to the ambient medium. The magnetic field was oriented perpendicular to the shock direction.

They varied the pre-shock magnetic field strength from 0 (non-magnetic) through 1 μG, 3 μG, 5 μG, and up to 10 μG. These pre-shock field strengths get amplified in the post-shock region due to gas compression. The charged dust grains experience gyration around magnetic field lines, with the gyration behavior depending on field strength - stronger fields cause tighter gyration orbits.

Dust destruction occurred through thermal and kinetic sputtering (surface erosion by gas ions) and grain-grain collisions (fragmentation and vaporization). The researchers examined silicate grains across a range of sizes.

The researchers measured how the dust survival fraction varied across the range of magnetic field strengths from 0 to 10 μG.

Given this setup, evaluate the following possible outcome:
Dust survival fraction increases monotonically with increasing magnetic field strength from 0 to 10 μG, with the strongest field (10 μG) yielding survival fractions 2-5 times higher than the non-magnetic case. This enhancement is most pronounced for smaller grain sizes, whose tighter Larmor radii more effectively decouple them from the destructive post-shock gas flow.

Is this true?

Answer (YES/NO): NO